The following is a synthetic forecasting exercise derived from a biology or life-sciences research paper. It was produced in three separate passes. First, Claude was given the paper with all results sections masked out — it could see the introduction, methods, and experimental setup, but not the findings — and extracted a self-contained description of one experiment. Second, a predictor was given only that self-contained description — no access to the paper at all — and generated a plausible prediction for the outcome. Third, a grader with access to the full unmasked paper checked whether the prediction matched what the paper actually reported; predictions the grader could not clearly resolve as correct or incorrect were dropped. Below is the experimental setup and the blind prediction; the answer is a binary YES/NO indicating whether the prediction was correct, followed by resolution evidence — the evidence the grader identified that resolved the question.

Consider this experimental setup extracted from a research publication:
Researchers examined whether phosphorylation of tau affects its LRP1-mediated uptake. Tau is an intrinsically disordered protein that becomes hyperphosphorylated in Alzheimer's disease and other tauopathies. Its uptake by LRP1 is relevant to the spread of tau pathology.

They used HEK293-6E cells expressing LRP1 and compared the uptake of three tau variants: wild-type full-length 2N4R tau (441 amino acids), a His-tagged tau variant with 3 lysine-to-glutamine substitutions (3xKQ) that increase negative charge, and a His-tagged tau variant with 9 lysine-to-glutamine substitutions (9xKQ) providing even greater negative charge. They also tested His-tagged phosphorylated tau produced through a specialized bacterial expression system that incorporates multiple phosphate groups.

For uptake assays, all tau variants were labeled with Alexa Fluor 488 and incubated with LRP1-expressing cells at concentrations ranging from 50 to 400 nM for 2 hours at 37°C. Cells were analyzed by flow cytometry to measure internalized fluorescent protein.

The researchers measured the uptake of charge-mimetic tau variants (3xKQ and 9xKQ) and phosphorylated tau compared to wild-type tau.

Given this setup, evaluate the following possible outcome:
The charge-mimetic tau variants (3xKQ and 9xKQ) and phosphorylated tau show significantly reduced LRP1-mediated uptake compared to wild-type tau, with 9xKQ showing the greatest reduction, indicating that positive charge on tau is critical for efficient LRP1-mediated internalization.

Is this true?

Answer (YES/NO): YES